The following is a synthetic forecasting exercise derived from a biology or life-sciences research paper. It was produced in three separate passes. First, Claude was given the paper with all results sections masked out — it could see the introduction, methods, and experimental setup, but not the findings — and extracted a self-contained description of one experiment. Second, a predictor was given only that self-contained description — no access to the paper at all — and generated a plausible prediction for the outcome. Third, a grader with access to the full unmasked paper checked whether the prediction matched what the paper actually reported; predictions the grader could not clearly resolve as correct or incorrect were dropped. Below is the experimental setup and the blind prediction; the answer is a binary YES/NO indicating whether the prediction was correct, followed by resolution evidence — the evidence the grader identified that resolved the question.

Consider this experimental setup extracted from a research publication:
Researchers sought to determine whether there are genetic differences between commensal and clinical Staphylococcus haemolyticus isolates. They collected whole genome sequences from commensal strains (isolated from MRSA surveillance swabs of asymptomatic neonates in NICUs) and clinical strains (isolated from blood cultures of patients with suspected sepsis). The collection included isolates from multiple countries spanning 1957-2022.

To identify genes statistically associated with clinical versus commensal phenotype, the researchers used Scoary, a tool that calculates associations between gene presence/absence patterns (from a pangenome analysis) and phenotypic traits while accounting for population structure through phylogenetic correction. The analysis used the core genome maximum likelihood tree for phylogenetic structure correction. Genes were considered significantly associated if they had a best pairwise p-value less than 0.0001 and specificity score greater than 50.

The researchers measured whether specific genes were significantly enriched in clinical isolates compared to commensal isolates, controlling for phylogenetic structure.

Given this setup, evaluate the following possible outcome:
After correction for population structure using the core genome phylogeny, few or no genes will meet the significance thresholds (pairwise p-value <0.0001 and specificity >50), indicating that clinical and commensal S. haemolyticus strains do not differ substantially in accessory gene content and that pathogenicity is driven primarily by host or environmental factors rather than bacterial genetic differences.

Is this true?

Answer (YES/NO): NO